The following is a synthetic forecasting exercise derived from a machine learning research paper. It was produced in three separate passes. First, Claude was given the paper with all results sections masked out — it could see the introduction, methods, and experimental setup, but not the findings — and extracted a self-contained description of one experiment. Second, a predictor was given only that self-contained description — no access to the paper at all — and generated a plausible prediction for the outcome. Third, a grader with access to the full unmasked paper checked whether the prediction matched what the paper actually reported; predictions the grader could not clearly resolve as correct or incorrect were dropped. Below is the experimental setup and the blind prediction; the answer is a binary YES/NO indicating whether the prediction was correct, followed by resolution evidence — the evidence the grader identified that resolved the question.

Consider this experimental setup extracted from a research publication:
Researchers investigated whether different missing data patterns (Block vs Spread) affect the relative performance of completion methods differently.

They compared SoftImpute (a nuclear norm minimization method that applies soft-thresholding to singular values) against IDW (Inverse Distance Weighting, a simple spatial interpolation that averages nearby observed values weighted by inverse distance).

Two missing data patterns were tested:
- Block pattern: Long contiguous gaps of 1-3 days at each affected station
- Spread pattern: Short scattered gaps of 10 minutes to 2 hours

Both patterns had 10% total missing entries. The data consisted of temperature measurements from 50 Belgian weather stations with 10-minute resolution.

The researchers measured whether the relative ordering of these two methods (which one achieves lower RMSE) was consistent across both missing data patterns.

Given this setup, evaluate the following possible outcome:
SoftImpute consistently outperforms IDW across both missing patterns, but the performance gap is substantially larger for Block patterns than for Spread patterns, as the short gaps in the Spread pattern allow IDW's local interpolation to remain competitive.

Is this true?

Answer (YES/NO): NO